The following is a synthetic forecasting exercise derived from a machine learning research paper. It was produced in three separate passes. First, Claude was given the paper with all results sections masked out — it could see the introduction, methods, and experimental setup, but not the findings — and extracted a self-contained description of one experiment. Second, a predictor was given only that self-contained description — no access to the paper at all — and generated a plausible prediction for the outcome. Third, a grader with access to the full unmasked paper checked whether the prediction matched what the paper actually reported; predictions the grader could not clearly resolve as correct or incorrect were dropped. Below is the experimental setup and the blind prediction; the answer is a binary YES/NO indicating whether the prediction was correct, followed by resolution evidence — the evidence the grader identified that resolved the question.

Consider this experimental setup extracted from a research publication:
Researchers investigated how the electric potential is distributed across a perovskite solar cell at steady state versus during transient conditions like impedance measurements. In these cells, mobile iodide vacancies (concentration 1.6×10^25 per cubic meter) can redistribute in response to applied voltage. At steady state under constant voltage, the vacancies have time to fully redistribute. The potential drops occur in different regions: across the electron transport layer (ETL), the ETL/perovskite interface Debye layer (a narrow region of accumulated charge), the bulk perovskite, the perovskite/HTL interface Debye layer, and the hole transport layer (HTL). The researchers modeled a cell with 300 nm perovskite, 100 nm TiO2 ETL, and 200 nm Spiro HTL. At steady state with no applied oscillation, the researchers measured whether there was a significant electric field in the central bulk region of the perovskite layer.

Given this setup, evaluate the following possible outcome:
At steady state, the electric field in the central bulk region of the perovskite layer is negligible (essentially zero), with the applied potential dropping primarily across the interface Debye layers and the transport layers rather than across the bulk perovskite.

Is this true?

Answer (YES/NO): YES